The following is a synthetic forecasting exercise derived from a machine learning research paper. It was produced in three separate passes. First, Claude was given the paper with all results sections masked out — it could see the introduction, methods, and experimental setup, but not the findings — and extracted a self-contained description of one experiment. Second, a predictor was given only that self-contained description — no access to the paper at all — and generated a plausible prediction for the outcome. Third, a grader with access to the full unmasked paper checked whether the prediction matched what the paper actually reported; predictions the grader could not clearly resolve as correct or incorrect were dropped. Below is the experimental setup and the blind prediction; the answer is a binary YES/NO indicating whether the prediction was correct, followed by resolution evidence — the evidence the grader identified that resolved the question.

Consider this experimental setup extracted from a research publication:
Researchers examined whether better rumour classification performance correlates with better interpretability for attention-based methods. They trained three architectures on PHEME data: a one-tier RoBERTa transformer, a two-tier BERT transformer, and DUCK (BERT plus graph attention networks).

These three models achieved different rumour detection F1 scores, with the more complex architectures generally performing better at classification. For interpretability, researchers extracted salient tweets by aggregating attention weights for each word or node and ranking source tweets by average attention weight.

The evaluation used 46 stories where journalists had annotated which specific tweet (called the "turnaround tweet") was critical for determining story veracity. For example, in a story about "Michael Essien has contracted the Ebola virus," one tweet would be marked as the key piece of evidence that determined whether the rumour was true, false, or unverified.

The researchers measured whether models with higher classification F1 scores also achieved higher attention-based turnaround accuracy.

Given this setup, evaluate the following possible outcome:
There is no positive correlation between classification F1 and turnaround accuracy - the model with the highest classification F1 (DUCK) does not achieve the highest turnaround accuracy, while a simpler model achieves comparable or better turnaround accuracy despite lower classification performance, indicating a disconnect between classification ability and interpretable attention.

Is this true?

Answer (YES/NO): YES